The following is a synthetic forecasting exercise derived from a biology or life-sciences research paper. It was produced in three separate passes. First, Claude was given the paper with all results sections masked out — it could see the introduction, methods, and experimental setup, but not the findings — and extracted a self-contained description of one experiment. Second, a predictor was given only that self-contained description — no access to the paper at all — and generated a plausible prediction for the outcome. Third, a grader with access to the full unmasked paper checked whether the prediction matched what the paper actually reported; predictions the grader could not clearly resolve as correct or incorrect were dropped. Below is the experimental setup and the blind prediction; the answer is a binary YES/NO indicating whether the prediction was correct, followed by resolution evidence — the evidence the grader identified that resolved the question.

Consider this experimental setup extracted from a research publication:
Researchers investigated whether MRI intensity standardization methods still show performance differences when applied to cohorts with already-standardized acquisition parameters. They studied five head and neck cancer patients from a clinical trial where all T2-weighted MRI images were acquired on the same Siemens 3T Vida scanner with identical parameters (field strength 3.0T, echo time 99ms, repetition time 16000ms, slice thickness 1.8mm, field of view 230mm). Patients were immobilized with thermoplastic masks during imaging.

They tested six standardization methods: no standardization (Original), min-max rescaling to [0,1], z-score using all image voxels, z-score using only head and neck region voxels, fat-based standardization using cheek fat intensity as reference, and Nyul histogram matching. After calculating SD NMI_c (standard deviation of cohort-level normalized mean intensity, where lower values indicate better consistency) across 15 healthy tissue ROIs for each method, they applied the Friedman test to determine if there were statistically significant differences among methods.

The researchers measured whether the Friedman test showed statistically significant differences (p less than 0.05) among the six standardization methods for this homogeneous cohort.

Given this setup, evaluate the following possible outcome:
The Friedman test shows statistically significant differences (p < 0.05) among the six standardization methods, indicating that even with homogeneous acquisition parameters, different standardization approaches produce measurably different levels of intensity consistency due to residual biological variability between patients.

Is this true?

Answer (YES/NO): YES